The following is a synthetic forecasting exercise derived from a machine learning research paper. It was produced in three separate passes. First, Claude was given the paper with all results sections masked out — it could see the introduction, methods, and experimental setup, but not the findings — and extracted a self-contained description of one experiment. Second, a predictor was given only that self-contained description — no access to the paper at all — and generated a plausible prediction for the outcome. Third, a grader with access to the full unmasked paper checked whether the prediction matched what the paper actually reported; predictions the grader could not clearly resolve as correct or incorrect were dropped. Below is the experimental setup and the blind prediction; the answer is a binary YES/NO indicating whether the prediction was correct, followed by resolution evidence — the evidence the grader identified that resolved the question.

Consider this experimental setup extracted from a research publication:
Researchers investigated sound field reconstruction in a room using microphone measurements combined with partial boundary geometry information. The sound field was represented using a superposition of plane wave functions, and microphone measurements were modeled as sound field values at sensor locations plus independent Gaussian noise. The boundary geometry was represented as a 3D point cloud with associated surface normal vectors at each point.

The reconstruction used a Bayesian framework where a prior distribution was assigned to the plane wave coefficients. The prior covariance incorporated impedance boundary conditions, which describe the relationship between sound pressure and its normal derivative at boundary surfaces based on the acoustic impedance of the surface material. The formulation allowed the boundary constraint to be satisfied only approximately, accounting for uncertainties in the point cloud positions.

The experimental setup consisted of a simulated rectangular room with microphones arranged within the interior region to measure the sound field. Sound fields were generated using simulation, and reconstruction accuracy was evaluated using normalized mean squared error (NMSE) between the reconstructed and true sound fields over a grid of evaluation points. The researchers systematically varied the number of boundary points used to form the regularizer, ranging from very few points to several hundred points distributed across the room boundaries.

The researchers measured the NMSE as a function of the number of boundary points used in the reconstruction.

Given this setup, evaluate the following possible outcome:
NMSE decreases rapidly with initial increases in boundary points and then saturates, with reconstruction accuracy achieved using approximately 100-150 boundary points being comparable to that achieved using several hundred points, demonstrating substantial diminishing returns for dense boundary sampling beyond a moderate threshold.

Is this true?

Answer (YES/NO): NO